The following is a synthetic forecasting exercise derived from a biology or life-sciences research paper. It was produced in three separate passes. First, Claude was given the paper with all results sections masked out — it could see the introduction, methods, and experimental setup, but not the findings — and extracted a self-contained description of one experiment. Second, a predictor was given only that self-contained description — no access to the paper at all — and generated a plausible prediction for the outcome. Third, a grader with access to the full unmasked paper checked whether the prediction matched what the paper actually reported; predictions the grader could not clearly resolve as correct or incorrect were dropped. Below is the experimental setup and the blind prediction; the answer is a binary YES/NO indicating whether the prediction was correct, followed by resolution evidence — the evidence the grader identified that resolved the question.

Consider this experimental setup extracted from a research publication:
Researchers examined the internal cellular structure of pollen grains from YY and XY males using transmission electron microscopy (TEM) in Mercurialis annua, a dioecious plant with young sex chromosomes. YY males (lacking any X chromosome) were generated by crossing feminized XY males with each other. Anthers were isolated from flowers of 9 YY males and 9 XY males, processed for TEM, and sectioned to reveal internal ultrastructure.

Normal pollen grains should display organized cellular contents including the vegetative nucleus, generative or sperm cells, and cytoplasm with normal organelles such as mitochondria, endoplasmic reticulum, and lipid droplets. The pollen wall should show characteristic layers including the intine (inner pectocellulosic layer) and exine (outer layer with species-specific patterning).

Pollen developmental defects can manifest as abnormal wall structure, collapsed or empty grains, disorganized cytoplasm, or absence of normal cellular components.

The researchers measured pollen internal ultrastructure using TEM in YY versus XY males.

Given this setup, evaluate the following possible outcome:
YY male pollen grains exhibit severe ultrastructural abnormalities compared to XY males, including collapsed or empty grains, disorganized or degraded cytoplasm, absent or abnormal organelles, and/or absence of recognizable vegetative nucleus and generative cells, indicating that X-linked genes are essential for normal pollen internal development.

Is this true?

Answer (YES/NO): YES